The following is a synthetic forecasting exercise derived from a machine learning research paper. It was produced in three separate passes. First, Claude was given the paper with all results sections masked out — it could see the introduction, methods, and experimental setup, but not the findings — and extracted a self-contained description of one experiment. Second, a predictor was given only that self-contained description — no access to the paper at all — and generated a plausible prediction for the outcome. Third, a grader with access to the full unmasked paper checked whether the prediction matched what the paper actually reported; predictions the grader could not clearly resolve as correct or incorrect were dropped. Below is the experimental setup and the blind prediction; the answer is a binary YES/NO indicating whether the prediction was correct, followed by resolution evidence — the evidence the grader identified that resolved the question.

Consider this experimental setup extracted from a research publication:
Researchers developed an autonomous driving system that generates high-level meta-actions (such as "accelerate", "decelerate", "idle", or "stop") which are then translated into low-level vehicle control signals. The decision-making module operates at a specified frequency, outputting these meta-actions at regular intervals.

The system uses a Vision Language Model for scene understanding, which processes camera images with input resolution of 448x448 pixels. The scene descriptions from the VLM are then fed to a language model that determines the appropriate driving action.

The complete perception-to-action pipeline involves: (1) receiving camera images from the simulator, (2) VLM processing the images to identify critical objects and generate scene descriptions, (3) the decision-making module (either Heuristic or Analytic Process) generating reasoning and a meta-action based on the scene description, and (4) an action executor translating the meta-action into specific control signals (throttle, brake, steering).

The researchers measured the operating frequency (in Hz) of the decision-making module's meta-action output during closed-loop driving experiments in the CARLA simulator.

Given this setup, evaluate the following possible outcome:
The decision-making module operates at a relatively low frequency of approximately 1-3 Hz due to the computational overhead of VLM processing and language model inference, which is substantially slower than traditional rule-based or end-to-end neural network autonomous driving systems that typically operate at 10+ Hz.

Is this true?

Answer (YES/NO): YES